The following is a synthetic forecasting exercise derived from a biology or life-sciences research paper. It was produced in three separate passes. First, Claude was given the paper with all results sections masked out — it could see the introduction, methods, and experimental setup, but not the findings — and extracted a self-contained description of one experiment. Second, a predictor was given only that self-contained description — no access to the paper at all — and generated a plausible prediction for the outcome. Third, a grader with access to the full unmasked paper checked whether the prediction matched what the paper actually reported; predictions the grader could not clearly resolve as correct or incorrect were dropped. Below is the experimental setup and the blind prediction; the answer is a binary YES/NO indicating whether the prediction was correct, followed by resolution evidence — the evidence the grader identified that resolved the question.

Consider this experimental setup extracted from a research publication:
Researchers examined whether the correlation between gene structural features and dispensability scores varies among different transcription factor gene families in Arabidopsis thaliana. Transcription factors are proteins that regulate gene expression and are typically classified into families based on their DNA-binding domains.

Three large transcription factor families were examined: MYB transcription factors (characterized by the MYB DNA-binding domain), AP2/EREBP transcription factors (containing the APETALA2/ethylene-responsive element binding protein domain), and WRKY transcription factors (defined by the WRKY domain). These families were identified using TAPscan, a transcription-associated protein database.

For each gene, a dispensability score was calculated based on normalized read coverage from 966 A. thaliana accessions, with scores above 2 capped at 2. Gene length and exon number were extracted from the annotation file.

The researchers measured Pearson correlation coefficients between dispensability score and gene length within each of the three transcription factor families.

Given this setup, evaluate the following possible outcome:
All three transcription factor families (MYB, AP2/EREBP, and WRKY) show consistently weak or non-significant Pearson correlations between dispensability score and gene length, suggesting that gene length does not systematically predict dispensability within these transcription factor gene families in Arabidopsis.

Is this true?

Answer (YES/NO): YES